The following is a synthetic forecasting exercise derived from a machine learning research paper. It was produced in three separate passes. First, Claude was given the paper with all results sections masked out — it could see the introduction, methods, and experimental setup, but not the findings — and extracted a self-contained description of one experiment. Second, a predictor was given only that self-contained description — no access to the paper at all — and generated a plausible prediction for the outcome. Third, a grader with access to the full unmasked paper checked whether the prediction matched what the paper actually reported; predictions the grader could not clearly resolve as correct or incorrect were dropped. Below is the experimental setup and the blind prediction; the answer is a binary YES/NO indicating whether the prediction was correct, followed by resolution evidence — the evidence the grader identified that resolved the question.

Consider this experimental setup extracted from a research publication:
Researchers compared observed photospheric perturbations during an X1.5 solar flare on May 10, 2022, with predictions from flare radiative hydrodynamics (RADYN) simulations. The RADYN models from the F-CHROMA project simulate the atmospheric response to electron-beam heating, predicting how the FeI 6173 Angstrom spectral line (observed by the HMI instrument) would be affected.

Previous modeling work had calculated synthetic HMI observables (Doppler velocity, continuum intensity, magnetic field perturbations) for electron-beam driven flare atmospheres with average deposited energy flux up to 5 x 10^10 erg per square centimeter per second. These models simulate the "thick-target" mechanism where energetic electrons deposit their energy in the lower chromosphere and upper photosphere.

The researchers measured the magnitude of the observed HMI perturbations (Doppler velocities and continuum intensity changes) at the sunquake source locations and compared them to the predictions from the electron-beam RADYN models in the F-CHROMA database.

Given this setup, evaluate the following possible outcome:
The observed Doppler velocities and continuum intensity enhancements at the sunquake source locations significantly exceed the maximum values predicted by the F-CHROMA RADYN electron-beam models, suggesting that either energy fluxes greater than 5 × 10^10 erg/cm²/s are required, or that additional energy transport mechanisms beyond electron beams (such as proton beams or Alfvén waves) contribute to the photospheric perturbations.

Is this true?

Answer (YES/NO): YES